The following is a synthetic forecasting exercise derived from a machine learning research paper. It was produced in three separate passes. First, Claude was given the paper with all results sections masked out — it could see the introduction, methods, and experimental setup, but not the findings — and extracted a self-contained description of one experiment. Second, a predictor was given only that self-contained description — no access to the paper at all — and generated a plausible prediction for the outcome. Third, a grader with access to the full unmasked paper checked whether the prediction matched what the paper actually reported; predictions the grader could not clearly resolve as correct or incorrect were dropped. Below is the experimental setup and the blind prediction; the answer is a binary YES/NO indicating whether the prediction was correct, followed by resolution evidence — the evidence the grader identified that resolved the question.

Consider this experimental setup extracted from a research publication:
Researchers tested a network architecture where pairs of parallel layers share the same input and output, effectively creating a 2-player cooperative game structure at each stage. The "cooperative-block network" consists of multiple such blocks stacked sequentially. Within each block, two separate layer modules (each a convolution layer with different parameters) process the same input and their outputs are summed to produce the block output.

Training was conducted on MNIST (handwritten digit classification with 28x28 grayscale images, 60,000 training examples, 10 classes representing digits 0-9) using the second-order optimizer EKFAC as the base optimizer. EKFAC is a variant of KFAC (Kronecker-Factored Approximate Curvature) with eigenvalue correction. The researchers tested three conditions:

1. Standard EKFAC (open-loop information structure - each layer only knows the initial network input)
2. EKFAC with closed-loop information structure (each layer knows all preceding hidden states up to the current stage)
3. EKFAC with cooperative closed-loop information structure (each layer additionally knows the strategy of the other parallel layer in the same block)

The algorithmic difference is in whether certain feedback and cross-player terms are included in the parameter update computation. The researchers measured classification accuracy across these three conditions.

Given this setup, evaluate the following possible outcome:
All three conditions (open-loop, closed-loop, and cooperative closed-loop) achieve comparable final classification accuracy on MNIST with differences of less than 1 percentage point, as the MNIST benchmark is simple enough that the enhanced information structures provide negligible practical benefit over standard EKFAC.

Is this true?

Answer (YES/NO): NO